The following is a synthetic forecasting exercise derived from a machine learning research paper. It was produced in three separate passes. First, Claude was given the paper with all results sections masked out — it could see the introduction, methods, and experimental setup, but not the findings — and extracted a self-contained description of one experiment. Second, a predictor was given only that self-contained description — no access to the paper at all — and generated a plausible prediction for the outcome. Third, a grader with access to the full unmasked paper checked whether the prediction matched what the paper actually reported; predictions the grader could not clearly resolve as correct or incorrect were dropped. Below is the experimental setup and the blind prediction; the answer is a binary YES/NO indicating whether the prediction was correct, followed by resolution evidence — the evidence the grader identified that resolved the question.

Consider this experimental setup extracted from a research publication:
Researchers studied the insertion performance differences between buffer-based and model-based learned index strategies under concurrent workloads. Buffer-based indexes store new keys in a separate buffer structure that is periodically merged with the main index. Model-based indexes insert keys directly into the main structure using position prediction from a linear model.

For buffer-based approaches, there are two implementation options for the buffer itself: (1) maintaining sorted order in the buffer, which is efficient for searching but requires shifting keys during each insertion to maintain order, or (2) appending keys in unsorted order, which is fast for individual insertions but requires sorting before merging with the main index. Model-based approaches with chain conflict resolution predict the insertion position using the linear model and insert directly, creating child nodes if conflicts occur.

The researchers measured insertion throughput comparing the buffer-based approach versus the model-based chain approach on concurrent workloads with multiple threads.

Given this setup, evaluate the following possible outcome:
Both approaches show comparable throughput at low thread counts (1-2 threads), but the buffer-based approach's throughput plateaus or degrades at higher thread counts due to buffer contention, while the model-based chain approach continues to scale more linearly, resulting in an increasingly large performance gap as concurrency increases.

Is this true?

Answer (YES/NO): NO